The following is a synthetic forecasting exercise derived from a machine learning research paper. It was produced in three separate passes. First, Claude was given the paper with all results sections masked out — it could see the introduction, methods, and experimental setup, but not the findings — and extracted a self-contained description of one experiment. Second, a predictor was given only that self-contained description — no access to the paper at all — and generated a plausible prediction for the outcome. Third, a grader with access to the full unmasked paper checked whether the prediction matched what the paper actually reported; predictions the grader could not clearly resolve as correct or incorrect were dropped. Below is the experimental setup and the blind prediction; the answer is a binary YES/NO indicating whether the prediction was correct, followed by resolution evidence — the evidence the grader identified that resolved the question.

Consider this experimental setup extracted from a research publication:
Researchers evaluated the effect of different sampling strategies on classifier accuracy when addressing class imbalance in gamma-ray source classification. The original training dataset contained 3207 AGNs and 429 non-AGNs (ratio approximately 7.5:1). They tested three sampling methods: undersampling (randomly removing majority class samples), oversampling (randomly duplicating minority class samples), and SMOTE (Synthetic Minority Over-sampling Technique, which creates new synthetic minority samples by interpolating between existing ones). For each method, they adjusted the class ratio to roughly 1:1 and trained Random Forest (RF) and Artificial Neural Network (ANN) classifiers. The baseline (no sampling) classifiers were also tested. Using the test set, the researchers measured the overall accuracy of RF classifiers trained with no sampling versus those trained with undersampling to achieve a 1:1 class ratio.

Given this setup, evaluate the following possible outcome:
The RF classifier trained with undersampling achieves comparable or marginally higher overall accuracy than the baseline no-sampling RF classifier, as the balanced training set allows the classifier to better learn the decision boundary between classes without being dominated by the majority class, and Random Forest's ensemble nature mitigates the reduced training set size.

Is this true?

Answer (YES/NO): NO